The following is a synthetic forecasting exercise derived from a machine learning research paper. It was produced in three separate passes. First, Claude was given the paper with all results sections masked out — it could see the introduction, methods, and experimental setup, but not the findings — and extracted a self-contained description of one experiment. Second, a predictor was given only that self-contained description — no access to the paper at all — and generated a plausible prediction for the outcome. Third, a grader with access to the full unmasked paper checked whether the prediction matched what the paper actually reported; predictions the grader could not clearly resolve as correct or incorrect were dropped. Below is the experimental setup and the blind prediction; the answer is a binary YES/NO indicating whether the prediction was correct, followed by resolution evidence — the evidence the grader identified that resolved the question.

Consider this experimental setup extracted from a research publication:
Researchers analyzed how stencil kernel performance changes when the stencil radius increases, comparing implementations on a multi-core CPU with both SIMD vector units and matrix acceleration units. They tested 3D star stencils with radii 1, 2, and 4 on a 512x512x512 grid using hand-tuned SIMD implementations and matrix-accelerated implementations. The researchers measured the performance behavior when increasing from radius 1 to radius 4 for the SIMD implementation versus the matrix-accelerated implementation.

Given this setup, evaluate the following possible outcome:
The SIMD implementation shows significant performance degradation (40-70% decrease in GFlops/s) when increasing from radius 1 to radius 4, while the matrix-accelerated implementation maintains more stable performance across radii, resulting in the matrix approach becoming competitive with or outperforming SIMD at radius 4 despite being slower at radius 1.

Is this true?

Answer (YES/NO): YES